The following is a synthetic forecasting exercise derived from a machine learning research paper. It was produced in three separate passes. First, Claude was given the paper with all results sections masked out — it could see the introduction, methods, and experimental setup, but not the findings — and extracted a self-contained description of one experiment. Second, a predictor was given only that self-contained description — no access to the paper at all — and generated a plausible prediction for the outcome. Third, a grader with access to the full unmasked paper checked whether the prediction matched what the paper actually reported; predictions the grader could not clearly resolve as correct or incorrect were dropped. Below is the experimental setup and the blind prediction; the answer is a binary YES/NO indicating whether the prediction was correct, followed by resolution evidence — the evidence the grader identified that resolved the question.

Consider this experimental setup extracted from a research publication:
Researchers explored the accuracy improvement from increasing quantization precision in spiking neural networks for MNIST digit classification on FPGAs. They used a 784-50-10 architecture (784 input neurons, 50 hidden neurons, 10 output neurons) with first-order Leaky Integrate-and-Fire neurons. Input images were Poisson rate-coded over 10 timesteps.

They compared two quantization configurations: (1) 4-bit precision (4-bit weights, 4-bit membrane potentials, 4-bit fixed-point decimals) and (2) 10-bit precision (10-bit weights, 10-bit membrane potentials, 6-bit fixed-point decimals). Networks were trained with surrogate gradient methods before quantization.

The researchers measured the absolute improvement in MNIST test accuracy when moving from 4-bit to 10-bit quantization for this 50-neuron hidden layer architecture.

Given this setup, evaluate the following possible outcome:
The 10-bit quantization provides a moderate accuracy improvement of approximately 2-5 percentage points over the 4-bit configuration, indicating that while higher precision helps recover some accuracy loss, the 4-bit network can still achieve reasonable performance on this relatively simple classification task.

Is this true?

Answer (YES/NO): NO